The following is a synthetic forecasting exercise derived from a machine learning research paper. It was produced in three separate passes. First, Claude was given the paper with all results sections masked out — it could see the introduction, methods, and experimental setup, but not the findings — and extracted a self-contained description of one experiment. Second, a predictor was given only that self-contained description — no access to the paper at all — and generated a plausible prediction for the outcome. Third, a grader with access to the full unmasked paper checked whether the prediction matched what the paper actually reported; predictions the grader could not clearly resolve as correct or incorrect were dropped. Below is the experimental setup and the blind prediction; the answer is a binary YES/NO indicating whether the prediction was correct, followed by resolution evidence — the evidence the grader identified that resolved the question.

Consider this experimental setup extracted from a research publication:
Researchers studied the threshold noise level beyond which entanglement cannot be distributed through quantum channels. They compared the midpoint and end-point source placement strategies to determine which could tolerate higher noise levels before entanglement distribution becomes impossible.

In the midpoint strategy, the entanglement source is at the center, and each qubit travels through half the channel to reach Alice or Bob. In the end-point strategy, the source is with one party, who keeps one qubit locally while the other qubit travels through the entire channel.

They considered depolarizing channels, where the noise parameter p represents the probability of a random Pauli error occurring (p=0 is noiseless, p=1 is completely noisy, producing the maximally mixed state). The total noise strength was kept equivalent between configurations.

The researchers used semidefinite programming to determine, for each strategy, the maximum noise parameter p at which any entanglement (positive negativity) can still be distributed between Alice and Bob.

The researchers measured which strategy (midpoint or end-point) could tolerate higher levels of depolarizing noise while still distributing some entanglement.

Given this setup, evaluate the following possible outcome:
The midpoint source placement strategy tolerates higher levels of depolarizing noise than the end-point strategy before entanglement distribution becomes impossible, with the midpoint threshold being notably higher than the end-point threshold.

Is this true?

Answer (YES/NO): YES